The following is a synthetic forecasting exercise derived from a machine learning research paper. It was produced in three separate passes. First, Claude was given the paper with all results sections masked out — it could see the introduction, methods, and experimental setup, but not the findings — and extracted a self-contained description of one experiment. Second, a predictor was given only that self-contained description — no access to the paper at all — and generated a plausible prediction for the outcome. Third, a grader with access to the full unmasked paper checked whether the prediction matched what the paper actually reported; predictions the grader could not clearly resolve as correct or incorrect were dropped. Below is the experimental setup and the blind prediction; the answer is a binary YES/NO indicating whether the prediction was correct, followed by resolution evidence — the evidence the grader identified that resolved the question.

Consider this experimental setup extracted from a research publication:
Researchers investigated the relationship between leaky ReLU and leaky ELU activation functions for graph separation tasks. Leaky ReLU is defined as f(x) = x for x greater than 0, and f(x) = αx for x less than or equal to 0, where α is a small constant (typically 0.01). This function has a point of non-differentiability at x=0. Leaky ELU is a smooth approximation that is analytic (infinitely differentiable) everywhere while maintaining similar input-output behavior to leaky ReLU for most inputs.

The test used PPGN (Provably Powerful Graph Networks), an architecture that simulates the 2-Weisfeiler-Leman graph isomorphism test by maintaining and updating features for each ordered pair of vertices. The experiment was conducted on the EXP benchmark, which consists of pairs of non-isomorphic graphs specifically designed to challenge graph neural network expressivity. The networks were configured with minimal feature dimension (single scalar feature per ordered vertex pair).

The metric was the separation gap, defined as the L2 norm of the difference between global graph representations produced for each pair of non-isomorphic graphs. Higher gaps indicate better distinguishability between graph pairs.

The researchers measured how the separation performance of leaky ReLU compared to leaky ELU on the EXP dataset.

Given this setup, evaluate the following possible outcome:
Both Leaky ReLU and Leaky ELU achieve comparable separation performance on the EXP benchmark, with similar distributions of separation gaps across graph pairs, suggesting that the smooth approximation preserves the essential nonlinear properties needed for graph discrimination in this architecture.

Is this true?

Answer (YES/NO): NO